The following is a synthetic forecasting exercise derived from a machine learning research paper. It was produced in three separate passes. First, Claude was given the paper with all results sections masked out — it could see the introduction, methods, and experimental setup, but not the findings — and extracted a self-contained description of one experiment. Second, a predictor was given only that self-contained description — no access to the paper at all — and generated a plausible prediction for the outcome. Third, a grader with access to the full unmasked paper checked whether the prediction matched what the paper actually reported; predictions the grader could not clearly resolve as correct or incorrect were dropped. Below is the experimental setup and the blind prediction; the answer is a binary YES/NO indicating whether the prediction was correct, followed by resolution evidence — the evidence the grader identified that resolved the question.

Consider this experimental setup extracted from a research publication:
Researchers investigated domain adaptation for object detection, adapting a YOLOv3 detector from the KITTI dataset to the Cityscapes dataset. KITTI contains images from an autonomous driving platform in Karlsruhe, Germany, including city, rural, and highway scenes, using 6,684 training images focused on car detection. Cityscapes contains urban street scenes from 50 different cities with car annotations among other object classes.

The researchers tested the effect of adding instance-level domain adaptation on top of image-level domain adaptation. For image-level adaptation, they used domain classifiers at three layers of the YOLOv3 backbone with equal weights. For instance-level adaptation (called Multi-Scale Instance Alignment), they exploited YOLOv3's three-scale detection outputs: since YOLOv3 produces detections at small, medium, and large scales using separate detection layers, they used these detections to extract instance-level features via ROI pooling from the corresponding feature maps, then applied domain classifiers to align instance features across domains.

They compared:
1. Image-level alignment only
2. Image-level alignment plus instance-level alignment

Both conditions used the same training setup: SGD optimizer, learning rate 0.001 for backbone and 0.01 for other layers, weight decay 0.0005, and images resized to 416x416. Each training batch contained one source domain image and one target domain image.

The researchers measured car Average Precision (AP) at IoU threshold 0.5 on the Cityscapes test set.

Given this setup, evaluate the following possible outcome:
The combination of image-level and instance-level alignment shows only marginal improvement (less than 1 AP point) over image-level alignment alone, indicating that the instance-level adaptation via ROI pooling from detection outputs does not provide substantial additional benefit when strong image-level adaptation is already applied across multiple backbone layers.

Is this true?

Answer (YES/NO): NO